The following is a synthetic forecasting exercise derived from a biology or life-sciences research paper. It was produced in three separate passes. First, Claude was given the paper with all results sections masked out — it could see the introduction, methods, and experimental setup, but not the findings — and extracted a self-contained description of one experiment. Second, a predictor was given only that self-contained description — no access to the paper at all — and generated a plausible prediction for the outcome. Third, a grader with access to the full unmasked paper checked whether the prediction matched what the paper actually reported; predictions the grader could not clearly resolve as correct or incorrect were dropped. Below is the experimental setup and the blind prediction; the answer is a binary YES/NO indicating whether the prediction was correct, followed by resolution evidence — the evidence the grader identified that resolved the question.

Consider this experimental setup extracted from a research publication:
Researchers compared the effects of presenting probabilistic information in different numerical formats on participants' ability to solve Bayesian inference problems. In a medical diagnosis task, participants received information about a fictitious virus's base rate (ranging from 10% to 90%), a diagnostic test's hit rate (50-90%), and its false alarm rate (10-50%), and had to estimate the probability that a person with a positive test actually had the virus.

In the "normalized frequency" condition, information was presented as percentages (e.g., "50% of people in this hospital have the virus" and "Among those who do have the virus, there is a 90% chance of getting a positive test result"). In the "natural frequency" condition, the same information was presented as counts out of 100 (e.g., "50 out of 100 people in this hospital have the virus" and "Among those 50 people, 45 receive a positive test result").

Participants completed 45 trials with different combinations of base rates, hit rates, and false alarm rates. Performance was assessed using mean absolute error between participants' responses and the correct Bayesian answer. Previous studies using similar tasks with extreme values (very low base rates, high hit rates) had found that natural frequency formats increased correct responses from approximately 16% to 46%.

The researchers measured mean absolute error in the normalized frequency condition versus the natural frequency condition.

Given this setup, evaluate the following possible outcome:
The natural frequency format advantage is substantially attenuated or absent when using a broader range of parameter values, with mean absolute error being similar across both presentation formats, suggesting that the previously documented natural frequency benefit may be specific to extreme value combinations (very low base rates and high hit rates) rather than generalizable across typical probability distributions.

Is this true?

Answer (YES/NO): NO